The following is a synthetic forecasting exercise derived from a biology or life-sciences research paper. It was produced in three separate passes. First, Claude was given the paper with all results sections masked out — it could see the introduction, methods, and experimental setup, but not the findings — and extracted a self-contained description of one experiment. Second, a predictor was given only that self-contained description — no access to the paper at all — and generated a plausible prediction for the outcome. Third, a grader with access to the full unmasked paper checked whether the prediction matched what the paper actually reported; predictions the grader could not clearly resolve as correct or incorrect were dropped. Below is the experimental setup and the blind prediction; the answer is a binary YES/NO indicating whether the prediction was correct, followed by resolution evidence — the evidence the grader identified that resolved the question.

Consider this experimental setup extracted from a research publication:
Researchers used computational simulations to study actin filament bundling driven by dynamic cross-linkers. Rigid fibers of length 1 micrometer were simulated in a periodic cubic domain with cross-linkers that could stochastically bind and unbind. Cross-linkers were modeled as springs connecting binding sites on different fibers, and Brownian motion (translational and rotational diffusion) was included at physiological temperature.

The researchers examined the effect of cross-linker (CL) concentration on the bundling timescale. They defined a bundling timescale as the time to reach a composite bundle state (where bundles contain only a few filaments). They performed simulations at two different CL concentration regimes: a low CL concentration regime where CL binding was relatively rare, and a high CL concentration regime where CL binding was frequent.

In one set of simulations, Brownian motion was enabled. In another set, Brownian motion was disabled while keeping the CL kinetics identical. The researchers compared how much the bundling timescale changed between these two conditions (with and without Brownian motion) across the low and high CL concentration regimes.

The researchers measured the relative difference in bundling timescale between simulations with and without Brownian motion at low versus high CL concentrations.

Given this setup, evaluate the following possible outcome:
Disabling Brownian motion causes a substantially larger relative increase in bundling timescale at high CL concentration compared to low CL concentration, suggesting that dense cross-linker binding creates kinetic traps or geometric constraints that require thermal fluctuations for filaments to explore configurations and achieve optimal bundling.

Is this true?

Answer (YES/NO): NO